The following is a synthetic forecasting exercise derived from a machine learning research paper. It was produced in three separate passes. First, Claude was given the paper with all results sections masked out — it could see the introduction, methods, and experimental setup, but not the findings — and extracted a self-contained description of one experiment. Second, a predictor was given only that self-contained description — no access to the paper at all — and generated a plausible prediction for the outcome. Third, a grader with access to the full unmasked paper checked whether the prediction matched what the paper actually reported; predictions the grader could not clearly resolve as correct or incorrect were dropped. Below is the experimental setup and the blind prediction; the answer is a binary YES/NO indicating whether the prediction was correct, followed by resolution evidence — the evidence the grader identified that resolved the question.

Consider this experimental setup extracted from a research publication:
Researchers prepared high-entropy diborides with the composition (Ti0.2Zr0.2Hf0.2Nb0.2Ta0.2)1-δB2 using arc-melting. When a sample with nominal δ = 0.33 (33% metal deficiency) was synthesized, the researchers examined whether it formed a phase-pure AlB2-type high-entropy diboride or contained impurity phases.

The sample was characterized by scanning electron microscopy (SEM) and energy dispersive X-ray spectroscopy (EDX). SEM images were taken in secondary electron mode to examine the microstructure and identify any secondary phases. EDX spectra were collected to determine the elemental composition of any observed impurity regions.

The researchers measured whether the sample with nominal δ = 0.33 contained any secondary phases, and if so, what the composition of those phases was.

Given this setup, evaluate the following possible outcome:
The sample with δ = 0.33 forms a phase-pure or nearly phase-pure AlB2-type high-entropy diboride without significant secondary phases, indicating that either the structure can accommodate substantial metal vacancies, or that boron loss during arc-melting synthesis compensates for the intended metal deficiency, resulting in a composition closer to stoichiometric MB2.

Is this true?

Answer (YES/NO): NO